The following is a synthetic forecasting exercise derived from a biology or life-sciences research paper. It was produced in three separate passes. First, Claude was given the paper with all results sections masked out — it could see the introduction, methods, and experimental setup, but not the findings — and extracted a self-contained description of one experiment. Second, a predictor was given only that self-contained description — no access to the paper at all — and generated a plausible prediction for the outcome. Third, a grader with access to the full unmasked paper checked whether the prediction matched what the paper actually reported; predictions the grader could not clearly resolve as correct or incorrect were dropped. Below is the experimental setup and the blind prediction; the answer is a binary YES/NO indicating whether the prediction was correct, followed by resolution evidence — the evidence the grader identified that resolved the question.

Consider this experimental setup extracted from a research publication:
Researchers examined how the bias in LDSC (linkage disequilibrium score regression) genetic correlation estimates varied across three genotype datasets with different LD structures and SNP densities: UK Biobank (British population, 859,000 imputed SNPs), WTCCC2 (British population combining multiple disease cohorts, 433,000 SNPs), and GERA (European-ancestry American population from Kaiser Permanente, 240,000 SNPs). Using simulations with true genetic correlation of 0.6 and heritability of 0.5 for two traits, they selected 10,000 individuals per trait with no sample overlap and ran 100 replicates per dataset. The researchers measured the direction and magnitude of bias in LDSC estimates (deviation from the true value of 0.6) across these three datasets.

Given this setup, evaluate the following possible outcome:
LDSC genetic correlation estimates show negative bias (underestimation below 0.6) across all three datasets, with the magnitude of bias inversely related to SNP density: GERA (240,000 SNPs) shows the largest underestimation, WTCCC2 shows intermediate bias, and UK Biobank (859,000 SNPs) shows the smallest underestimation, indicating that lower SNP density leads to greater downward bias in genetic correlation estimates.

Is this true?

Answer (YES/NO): NO